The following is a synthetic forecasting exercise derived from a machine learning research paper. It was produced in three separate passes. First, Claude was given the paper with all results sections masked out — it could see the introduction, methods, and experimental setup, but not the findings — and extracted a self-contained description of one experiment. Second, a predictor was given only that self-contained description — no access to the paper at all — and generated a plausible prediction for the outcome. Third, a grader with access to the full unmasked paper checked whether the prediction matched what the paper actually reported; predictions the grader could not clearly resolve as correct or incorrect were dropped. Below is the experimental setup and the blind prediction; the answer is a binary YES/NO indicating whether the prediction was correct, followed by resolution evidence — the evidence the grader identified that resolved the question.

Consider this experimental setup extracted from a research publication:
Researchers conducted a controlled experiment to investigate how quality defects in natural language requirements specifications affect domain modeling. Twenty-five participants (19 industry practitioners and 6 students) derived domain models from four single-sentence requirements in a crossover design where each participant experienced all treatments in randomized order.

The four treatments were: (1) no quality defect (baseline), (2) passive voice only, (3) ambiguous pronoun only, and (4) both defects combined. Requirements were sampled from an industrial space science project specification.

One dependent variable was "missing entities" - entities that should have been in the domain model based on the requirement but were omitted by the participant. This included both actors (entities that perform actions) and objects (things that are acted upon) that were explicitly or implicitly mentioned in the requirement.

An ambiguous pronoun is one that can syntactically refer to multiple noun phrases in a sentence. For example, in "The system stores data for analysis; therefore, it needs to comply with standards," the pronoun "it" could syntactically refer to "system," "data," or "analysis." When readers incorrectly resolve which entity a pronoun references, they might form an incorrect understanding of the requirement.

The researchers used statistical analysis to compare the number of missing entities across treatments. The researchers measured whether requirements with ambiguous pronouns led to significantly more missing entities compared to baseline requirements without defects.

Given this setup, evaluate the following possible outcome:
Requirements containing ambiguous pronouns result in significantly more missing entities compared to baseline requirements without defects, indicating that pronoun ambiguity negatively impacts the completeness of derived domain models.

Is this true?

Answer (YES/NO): YES